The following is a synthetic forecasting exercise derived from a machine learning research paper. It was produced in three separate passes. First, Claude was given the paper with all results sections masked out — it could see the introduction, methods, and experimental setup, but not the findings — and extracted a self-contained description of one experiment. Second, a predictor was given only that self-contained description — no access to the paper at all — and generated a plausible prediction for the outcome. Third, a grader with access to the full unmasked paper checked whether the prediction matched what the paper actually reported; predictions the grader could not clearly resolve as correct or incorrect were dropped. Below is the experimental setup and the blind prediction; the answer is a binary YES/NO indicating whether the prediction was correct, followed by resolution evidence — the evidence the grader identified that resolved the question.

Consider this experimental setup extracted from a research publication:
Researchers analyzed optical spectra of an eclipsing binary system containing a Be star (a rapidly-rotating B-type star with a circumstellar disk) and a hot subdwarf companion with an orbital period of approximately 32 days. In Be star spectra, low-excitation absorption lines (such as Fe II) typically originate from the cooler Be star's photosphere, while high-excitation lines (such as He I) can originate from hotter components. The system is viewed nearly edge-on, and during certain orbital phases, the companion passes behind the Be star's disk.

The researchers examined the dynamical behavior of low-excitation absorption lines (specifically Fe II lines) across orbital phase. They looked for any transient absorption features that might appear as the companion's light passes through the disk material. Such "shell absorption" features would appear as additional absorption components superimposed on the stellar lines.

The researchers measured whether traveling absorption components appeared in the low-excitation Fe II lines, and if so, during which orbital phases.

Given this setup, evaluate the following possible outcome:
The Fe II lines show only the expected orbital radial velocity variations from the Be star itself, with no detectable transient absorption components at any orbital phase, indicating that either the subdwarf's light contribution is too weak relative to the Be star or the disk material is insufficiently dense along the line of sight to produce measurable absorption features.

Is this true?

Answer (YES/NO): NO